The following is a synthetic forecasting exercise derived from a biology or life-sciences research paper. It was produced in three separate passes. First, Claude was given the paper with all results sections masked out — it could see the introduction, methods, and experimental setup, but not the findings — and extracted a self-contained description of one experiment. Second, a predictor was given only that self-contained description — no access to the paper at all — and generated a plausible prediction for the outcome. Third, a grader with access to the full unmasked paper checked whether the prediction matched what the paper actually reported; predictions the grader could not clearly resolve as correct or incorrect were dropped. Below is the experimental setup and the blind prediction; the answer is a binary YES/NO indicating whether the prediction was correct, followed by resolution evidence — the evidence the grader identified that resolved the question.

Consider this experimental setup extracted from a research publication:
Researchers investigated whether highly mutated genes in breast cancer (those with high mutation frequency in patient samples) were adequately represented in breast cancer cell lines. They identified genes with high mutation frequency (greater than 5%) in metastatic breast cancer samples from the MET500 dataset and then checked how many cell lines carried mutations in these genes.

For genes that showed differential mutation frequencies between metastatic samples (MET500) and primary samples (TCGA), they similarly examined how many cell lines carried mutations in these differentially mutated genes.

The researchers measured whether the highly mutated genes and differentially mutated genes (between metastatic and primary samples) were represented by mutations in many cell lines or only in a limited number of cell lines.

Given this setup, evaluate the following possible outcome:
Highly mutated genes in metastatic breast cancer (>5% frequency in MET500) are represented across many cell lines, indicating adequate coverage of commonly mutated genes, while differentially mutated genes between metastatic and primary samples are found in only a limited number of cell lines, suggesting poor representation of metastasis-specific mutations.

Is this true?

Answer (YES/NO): NO